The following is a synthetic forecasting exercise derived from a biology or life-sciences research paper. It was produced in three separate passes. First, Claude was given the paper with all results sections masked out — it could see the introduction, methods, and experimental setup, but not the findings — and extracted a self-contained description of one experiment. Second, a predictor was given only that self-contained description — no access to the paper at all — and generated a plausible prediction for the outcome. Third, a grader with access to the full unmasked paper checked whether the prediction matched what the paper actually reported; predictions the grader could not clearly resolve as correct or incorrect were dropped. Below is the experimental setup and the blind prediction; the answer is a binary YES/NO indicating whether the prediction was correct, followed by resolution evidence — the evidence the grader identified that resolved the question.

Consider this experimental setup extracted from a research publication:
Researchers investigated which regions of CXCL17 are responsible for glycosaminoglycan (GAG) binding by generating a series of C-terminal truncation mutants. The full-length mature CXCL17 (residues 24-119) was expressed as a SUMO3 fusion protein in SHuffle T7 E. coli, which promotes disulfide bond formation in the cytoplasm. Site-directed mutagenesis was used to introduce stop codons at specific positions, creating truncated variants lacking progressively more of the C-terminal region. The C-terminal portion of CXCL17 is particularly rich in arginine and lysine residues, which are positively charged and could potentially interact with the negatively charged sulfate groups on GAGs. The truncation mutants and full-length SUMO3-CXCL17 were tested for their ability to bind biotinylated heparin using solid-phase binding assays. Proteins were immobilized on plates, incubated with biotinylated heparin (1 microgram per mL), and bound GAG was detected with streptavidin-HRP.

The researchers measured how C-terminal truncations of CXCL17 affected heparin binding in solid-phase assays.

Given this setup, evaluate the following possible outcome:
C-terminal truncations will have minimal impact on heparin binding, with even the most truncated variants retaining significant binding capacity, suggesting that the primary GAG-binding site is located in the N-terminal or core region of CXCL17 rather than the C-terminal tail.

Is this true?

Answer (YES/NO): NO